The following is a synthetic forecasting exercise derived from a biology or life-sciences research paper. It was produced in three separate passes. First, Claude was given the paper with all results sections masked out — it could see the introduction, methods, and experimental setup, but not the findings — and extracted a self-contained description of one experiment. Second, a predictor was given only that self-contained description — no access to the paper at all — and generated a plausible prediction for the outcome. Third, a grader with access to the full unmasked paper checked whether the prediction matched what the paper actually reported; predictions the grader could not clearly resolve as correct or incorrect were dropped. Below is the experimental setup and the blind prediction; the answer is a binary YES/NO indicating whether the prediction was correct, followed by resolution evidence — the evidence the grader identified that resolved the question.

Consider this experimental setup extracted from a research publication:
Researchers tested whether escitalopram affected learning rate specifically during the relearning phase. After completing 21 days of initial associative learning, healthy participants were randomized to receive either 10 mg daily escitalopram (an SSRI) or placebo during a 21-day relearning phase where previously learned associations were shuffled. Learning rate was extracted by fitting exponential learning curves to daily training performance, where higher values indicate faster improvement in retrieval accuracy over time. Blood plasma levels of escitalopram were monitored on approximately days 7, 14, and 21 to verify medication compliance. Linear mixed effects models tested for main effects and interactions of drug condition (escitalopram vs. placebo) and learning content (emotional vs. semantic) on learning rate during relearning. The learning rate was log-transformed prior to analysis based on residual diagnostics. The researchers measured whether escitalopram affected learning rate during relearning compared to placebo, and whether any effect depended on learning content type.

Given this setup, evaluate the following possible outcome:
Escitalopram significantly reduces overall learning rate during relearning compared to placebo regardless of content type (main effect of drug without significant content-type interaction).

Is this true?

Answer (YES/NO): NO